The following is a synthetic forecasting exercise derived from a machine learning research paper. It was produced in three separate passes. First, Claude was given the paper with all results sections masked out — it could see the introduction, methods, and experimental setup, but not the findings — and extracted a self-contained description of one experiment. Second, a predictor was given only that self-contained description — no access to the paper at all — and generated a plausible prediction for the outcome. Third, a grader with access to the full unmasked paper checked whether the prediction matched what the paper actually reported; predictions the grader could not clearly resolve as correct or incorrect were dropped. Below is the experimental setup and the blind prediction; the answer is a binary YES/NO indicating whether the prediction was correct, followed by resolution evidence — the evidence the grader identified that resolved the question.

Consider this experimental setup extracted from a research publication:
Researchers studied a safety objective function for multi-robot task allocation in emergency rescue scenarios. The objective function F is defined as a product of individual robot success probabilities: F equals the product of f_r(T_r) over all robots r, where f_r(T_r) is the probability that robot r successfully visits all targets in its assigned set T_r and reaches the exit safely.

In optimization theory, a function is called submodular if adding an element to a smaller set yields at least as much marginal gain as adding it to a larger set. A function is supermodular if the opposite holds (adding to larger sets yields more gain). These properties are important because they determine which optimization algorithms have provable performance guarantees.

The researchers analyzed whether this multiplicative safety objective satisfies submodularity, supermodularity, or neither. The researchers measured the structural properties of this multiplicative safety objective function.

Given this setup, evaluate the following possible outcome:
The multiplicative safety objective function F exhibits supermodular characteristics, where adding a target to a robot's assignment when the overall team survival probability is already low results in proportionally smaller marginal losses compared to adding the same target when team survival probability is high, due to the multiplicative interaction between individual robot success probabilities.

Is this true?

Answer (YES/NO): NO